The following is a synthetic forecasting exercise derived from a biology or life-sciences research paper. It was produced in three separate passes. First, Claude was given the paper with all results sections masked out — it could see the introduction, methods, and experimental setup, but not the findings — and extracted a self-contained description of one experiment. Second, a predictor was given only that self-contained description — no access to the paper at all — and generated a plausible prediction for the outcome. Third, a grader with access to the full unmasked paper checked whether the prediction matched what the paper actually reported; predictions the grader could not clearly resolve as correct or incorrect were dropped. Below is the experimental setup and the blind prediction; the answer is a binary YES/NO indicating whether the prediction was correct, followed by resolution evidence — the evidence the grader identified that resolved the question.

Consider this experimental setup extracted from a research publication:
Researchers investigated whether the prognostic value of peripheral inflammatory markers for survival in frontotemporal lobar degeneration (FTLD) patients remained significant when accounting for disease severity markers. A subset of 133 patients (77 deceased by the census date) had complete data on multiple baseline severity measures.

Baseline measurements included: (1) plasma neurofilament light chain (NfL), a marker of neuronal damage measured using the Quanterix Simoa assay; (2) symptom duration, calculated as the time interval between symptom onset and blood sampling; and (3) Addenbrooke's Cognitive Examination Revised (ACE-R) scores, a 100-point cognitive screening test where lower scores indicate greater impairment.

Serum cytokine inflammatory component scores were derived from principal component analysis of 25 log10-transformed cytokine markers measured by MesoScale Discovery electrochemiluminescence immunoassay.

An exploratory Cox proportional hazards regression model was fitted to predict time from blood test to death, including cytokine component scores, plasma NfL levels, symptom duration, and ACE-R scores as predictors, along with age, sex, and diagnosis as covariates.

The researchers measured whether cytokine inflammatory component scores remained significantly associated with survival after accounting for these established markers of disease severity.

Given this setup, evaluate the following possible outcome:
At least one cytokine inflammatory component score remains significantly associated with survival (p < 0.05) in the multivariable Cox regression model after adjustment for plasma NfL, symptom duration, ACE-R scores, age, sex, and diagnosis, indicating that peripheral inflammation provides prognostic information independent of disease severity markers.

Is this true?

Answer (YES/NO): YES